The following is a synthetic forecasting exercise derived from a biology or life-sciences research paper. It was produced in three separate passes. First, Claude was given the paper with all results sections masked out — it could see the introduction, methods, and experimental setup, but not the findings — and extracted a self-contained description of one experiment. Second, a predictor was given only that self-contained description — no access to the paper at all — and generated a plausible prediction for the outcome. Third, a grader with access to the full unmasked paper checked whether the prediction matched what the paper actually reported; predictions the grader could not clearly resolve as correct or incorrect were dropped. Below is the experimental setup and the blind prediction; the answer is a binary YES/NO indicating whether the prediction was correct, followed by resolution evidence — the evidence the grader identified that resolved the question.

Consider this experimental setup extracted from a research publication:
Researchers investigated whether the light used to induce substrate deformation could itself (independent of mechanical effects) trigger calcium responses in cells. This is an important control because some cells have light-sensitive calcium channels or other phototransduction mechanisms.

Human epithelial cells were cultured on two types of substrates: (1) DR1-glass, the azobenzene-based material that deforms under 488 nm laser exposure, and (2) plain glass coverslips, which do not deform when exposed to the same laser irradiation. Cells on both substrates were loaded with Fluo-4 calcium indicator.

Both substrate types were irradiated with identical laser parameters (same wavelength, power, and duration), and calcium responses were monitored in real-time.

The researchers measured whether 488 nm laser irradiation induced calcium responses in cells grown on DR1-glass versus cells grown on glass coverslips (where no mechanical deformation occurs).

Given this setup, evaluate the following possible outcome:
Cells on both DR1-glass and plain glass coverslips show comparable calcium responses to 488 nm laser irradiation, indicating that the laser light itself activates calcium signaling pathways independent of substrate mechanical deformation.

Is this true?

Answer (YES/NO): NO